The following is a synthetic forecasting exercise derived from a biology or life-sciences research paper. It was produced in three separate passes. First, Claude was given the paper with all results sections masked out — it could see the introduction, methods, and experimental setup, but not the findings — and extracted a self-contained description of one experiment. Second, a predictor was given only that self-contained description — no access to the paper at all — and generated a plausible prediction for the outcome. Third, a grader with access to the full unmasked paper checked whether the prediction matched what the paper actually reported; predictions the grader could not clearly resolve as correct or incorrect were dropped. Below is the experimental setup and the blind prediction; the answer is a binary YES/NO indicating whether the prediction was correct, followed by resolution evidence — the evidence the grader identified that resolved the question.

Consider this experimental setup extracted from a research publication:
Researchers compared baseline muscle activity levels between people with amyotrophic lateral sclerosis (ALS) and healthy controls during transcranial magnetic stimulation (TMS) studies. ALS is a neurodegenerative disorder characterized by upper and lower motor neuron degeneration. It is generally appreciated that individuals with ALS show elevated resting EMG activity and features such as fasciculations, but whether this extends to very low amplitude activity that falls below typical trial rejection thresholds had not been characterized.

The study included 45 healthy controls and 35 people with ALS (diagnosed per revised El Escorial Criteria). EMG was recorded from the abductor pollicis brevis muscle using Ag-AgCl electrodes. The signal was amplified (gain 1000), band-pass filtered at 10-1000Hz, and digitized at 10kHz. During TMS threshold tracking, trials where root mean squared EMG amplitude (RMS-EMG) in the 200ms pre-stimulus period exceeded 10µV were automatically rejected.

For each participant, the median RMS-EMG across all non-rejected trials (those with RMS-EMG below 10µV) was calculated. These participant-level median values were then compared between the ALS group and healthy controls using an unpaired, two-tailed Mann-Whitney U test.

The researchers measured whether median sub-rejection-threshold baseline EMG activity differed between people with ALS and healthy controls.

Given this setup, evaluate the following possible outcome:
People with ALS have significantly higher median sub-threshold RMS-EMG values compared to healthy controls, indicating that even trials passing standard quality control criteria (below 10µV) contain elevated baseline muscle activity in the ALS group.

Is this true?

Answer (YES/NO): YES